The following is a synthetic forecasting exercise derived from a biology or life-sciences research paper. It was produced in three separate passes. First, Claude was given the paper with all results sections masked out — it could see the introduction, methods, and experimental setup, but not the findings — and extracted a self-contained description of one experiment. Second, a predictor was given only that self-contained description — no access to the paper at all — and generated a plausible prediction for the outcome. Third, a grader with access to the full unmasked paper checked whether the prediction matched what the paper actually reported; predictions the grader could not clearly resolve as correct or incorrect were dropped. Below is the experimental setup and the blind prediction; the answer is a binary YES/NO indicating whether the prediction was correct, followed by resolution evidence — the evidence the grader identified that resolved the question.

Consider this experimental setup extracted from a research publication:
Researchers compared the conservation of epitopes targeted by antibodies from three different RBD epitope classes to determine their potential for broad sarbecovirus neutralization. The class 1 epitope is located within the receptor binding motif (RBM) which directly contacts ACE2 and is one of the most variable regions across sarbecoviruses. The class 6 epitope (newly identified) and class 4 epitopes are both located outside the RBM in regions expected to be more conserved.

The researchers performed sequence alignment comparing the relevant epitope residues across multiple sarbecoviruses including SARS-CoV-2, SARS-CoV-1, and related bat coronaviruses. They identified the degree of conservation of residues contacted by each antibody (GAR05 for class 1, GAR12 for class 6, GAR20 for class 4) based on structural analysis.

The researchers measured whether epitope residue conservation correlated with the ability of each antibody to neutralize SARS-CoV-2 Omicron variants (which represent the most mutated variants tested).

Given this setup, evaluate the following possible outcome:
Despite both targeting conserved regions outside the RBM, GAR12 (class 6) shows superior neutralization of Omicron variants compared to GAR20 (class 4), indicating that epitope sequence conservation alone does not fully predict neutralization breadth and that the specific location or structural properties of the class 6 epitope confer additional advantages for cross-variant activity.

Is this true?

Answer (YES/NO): YES